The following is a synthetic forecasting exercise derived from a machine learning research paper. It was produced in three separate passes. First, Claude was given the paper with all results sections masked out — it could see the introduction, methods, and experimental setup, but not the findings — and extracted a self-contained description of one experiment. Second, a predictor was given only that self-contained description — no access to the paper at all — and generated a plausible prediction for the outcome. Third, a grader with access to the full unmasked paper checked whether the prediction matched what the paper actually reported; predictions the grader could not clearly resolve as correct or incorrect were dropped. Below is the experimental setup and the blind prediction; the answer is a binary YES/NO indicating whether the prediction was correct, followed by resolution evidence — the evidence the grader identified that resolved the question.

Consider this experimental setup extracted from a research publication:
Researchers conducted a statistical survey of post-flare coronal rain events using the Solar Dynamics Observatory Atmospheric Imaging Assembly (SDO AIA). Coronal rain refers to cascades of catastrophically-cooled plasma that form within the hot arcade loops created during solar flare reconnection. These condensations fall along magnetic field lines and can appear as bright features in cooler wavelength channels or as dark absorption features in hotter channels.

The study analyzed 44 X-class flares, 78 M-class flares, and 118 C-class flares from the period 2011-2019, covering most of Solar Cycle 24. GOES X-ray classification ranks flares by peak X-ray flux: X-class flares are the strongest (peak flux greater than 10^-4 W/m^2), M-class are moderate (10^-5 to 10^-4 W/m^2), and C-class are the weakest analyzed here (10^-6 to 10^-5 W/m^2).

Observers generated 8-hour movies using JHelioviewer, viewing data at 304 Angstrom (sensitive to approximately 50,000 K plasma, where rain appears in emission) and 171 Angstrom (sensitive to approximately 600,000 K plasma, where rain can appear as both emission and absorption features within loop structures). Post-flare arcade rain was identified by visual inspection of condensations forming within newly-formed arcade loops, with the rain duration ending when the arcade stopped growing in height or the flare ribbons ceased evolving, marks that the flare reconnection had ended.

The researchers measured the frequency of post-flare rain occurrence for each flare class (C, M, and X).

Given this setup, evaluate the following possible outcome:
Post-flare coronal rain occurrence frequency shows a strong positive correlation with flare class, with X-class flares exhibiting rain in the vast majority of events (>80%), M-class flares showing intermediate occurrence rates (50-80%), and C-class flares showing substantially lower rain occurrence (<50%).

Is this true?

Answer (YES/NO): YES